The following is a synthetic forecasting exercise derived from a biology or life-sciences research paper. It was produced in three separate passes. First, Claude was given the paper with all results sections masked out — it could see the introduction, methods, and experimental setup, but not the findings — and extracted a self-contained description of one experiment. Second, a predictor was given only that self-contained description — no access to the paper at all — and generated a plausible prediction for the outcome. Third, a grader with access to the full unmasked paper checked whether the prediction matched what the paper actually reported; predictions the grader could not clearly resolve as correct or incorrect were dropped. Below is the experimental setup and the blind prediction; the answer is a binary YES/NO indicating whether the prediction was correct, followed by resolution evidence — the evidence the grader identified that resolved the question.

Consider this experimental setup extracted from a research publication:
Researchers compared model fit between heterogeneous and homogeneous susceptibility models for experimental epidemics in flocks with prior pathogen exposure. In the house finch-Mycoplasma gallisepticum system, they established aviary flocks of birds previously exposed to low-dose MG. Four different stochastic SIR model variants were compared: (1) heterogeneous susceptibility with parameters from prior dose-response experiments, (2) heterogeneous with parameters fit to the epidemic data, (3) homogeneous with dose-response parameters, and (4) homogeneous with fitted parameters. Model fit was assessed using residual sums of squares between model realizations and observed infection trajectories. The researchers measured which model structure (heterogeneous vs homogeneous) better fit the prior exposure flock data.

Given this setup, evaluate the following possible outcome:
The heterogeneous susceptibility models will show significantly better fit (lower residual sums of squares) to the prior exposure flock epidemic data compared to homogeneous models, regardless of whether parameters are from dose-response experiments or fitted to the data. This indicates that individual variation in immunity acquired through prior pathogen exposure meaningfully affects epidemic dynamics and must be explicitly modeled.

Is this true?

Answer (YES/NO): NO